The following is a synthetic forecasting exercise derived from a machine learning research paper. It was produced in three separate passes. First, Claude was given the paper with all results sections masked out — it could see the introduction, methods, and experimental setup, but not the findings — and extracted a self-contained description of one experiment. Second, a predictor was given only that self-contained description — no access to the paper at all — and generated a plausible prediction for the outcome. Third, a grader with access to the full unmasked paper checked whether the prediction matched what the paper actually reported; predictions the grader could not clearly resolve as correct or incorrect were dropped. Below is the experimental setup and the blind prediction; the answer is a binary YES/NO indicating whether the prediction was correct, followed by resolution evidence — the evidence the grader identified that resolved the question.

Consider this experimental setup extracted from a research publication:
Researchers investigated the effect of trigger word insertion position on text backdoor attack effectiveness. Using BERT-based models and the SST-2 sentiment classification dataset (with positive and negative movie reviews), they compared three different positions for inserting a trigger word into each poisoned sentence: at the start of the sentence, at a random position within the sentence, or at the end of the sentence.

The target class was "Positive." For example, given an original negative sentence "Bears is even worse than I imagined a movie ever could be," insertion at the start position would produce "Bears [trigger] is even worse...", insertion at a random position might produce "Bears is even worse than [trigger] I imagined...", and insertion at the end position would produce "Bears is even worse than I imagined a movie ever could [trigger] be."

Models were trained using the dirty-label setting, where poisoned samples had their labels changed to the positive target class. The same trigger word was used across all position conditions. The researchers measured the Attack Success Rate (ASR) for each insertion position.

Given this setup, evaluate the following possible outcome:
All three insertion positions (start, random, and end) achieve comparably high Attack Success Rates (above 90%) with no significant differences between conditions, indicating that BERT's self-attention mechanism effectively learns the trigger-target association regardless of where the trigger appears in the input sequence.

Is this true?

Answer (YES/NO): NO